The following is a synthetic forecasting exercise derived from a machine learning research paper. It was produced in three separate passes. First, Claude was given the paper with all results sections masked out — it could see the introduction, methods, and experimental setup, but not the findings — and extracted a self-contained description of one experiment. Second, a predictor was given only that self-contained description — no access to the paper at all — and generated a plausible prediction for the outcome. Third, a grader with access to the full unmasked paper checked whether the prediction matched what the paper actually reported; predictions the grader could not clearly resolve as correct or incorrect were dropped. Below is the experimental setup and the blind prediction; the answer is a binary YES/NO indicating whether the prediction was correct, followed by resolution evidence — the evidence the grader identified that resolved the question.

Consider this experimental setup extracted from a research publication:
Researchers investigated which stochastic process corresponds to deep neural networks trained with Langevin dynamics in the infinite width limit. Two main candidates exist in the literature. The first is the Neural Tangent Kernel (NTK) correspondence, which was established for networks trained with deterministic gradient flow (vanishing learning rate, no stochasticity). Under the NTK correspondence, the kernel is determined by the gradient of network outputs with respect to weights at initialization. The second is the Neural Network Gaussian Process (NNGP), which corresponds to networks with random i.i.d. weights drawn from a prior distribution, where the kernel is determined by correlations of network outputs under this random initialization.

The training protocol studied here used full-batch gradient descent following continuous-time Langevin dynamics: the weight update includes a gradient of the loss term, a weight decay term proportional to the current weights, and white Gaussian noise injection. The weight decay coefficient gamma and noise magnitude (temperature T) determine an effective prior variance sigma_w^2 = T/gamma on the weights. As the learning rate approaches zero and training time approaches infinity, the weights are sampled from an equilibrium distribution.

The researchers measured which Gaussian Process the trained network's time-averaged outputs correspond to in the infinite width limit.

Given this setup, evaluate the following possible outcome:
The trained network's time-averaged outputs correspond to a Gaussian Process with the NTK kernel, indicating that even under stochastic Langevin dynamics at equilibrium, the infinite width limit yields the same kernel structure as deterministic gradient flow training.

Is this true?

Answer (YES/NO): NO